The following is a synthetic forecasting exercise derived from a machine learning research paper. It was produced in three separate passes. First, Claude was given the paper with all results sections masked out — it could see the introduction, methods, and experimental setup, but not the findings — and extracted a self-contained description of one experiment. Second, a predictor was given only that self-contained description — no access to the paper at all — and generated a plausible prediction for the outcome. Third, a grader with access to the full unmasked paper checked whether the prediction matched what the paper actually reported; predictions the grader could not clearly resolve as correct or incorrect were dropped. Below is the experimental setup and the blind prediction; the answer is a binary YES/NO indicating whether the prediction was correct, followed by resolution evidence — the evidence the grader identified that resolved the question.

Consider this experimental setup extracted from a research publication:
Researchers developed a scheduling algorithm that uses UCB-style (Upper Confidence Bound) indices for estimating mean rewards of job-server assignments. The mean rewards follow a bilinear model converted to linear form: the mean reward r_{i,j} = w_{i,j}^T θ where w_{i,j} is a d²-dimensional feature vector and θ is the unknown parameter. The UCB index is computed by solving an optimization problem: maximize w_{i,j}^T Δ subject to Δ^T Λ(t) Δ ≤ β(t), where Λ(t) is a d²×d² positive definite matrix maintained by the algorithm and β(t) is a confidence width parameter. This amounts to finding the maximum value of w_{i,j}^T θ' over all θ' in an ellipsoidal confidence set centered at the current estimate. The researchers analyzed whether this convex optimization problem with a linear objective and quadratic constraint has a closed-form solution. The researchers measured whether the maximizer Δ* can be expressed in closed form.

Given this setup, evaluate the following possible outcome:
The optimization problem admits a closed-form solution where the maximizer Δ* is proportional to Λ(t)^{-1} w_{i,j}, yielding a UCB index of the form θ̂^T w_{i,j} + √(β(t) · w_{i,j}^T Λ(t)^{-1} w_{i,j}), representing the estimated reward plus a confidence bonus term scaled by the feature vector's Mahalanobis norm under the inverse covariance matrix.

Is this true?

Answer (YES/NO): YES